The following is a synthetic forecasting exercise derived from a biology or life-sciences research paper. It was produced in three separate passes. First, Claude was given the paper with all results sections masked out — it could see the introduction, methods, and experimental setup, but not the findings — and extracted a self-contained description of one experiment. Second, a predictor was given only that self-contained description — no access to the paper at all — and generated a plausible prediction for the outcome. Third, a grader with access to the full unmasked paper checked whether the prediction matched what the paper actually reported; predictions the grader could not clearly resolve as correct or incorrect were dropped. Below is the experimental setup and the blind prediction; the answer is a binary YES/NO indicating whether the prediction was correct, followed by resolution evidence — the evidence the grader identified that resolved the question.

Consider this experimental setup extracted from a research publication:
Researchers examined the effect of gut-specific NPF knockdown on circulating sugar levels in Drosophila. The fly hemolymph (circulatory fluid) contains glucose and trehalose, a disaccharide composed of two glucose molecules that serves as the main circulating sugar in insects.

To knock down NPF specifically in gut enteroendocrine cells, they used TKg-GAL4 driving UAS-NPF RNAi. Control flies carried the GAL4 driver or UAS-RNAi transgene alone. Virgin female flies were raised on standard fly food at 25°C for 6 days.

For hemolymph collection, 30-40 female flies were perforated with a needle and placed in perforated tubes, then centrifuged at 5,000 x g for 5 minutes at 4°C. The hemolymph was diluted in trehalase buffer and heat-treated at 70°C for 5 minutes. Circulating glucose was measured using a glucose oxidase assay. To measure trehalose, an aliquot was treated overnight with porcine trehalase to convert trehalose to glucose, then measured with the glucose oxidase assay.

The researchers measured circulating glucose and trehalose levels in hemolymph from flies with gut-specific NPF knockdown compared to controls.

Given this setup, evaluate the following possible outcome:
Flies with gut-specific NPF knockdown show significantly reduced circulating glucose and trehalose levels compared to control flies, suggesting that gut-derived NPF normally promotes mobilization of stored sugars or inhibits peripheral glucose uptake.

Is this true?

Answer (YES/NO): NO